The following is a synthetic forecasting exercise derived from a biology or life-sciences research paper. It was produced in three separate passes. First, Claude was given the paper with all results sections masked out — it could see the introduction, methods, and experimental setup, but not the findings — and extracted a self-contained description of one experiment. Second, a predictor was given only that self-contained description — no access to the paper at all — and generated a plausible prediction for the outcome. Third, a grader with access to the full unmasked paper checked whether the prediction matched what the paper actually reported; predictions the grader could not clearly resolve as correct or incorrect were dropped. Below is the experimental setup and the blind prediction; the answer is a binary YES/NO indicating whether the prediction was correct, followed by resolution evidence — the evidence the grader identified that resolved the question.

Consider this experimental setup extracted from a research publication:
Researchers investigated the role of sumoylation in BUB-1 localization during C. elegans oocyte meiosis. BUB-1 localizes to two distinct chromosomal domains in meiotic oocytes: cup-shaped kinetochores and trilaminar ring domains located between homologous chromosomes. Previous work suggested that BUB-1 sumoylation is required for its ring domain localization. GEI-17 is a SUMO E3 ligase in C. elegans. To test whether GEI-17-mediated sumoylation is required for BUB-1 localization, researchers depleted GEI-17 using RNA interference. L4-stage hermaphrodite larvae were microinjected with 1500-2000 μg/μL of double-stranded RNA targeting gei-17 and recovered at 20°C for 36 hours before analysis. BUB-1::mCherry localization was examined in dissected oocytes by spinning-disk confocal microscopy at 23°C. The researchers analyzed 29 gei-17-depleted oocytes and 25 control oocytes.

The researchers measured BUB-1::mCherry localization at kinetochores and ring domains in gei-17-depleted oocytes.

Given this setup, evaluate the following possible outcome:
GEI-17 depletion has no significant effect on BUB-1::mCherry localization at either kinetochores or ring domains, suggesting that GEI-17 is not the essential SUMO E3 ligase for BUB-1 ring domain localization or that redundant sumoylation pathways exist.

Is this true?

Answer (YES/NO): NO